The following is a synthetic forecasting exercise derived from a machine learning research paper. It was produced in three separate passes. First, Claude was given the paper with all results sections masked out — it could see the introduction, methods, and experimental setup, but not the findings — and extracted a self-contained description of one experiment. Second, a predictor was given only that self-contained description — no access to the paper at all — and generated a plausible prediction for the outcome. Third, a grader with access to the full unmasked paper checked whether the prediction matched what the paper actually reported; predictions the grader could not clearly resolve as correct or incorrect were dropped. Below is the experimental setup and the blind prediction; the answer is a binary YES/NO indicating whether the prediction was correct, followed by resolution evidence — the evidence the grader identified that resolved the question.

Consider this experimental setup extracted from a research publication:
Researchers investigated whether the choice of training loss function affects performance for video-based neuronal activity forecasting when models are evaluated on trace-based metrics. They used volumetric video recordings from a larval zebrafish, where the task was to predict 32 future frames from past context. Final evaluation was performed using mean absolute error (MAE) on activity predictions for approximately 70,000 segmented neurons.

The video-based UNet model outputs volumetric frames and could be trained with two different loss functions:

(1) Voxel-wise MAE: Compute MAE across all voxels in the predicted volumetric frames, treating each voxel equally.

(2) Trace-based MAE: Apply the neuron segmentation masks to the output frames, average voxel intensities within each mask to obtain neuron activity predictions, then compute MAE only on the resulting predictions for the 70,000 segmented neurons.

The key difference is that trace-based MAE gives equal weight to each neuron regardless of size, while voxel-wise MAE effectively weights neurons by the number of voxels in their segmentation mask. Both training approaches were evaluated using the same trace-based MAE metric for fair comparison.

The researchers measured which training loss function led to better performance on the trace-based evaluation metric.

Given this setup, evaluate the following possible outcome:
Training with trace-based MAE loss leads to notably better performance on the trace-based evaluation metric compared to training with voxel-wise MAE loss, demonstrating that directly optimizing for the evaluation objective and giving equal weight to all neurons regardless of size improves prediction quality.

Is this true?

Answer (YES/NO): YES